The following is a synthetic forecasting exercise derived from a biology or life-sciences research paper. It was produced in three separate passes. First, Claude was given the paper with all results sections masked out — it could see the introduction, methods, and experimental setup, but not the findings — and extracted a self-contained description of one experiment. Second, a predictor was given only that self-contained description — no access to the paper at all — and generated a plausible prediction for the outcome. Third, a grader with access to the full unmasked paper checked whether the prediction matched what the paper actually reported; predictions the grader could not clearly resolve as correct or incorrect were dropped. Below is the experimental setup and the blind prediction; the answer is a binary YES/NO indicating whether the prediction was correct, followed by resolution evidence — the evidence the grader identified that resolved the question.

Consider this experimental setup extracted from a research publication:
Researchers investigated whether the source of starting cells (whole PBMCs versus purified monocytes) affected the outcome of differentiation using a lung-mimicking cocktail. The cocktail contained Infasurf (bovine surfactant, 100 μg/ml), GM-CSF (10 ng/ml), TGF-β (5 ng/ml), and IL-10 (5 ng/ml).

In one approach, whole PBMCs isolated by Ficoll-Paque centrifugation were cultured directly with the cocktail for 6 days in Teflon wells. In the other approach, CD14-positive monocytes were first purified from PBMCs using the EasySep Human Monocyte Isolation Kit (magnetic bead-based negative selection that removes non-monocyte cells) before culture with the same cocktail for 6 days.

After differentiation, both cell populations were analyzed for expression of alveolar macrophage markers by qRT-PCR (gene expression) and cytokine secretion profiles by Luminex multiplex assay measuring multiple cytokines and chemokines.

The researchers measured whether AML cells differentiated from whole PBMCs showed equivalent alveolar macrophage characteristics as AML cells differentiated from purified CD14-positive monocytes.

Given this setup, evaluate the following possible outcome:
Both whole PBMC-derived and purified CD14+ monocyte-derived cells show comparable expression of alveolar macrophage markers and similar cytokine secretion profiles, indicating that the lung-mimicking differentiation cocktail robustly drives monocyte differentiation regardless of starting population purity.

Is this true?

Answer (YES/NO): YES